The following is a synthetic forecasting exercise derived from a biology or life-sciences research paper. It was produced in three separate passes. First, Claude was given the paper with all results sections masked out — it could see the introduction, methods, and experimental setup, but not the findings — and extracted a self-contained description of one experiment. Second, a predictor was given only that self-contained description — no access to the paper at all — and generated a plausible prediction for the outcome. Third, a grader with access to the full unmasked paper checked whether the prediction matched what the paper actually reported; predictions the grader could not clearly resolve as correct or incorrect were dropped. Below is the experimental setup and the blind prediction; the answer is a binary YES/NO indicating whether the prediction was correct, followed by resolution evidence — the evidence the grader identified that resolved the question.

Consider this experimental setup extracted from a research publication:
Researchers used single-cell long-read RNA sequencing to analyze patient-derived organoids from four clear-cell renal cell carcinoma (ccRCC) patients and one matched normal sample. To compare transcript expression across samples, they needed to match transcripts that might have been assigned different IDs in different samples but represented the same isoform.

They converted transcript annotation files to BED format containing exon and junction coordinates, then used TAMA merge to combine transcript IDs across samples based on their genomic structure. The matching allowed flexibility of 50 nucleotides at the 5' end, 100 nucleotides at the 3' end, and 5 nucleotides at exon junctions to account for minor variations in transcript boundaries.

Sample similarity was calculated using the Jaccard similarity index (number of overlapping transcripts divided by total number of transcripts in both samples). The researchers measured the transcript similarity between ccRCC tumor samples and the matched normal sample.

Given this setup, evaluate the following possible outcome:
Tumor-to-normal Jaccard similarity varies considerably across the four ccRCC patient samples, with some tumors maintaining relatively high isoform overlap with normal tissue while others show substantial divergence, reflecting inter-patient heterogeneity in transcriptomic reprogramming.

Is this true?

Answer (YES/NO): NO